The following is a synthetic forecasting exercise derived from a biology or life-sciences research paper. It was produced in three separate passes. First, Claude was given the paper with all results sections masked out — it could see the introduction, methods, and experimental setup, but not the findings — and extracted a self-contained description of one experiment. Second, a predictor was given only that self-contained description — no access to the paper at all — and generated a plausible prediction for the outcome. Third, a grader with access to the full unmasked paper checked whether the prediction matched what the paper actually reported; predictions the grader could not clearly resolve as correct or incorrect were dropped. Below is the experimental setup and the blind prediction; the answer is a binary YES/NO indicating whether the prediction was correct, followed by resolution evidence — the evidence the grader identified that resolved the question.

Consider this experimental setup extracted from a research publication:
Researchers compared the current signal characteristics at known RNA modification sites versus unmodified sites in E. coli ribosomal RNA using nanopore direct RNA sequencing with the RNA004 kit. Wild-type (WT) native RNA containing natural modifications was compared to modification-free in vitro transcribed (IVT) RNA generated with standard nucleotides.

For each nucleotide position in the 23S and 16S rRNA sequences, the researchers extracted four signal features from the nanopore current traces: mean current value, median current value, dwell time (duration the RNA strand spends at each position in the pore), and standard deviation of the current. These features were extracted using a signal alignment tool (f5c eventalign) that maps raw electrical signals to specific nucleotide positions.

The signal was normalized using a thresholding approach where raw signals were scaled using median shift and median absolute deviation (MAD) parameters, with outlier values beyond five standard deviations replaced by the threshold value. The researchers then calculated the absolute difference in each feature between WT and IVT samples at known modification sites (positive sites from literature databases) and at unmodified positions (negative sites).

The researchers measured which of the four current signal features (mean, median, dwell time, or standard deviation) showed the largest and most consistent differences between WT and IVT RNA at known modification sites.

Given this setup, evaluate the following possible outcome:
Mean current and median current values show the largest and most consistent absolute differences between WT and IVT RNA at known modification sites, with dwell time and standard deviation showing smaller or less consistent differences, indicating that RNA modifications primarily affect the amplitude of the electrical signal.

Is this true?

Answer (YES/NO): NO